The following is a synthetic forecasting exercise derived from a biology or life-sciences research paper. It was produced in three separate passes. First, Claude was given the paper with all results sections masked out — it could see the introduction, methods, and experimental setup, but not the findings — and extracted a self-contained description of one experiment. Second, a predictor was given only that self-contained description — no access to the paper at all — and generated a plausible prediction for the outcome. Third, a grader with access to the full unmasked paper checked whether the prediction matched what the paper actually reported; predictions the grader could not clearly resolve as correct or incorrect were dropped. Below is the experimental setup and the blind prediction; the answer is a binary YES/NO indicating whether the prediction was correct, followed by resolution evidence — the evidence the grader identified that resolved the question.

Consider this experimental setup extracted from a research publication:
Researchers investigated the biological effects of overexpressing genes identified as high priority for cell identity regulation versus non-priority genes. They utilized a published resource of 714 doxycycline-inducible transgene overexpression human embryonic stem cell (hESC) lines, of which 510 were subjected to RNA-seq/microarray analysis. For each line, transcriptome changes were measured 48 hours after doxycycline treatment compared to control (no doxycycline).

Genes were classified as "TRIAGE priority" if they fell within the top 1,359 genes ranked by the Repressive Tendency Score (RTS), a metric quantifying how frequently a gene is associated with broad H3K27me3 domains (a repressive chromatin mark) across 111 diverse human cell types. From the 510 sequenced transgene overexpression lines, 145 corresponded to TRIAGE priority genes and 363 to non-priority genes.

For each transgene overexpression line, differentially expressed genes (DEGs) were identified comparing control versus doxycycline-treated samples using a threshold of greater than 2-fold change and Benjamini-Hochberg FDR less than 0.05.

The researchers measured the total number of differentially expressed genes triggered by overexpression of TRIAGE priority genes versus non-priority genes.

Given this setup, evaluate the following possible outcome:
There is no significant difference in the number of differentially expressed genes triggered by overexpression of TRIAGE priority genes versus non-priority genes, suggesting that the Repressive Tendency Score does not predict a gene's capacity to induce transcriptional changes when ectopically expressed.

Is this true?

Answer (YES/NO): NO